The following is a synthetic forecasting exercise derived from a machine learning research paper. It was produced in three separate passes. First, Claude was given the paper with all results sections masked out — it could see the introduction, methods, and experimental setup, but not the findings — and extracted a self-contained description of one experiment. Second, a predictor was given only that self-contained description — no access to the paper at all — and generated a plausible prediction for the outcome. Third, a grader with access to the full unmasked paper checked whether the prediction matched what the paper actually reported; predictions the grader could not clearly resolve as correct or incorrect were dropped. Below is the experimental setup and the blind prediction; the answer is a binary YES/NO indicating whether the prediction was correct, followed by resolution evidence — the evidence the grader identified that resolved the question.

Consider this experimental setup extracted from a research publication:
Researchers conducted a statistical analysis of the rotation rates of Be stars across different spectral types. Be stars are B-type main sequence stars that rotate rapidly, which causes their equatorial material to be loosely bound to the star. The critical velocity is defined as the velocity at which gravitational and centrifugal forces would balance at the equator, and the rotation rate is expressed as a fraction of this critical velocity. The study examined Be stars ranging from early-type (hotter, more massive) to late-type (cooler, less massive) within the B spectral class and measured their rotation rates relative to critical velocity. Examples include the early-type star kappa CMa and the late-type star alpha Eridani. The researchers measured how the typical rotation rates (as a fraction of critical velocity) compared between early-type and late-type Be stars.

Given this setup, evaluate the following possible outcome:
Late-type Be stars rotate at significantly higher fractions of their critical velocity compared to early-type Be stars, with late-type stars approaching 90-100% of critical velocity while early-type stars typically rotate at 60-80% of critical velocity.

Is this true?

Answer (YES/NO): NO